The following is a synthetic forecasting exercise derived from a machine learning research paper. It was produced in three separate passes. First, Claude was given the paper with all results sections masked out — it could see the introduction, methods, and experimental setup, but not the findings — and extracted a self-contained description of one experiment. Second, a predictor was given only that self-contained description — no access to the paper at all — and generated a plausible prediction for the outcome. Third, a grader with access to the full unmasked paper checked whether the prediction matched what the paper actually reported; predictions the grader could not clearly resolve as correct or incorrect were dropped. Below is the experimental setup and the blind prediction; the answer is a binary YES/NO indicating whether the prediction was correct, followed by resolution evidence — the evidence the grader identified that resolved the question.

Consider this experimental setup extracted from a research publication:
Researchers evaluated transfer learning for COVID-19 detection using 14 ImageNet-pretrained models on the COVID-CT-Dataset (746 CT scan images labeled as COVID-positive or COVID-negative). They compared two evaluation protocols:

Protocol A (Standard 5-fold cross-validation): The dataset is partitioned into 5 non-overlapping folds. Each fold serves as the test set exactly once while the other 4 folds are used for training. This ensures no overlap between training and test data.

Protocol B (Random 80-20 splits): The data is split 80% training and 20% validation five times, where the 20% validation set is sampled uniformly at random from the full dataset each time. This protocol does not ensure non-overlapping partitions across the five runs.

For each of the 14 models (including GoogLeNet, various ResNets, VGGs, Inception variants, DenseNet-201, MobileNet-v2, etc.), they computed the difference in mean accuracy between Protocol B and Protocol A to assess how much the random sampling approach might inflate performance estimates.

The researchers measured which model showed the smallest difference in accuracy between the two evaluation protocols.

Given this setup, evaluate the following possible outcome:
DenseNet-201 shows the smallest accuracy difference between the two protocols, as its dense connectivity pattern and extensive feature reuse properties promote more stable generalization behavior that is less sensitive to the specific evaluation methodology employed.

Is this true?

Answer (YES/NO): NO